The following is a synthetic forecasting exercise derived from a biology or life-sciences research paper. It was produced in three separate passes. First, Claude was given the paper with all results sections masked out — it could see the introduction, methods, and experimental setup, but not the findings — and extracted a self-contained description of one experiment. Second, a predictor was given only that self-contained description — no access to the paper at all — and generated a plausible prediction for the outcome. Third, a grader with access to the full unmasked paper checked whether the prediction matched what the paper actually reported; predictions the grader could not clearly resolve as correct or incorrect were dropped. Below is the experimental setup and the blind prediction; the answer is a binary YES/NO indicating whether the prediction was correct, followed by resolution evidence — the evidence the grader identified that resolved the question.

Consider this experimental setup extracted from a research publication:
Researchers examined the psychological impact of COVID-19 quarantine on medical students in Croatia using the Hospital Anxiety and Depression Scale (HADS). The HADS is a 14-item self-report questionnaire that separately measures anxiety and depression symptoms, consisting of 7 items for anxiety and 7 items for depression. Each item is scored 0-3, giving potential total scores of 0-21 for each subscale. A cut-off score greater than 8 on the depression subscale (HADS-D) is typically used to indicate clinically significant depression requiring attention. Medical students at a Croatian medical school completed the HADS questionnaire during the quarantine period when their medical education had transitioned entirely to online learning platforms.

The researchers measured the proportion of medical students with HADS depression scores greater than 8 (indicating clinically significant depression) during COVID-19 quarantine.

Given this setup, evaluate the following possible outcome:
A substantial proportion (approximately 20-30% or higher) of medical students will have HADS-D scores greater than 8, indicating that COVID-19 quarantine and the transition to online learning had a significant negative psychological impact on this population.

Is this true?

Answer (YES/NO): YES